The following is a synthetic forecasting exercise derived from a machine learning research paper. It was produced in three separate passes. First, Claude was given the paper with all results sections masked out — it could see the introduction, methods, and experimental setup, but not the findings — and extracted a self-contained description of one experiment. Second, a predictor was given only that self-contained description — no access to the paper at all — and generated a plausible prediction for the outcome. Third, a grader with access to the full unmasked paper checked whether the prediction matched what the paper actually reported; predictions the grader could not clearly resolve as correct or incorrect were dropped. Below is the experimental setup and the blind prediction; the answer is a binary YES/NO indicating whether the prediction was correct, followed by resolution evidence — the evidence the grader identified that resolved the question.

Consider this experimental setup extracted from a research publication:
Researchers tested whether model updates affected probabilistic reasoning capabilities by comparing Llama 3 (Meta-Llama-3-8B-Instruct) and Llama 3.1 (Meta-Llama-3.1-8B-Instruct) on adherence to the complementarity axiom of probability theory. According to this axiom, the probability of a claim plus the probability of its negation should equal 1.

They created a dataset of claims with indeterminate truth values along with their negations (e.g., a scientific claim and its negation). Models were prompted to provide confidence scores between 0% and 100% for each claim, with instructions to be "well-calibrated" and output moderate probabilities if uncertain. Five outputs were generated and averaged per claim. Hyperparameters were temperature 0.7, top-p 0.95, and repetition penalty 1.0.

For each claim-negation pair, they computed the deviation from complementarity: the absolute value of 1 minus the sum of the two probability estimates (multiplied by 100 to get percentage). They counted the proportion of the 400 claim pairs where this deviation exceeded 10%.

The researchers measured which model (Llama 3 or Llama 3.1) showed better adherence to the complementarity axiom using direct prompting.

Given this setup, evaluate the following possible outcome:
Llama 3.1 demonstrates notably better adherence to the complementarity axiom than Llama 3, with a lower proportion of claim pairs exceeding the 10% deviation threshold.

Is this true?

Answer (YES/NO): YES